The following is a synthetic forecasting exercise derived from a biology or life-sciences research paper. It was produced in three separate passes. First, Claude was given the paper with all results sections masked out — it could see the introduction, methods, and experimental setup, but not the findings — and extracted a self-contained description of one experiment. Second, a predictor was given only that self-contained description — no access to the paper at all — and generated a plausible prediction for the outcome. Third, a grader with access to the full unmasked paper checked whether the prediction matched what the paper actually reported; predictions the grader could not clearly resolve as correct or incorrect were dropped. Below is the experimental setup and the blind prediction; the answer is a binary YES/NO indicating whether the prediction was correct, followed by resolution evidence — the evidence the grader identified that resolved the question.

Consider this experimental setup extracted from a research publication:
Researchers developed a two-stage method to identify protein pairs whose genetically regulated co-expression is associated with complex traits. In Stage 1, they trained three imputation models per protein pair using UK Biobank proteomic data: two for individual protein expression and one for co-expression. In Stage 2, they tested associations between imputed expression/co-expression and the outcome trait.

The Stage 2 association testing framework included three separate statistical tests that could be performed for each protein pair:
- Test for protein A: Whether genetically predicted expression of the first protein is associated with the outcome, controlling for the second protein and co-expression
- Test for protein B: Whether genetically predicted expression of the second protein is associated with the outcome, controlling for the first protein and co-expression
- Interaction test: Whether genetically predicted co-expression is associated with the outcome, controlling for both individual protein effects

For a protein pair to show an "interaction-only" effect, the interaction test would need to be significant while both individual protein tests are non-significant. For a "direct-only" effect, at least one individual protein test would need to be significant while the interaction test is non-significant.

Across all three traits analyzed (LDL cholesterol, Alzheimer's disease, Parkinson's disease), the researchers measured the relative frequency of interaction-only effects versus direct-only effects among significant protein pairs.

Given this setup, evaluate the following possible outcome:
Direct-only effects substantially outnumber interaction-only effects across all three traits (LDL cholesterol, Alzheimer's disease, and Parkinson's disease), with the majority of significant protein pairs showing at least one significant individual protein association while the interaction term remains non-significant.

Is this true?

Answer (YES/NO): NO